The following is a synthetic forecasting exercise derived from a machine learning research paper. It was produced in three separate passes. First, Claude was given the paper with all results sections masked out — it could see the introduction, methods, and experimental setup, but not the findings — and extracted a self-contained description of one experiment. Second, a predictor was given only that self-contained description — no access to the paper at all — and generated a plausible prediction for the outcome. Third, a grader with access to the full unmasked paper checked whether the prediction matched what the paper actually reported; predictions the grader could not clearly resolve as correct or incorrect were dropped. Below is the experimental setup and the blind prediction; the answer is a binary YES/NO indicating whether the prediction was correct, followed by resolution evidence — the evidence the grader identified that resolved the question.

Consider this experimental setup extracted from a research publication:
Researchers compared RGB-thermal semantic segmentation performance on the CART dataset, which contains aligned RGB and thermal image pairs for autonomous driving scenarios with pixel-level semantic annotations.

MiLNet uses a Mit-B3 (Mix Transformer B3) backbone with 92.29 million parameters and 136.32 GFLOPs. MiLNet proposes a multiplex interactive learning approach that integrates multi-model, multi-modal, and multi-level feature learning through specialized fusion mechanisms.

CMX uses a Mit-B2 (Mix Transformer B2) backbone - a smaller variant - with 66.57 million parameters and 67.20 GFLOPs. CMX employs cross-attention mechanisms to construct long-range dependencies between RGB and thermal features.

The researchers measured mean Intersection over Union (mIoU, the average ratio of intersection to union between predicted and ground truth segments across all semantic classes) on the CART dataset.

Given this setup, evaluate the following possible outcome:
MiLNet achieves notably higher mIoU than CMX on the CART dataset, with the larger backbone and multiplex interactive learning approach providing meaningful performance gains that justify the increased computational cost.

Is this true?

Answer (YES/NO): NO